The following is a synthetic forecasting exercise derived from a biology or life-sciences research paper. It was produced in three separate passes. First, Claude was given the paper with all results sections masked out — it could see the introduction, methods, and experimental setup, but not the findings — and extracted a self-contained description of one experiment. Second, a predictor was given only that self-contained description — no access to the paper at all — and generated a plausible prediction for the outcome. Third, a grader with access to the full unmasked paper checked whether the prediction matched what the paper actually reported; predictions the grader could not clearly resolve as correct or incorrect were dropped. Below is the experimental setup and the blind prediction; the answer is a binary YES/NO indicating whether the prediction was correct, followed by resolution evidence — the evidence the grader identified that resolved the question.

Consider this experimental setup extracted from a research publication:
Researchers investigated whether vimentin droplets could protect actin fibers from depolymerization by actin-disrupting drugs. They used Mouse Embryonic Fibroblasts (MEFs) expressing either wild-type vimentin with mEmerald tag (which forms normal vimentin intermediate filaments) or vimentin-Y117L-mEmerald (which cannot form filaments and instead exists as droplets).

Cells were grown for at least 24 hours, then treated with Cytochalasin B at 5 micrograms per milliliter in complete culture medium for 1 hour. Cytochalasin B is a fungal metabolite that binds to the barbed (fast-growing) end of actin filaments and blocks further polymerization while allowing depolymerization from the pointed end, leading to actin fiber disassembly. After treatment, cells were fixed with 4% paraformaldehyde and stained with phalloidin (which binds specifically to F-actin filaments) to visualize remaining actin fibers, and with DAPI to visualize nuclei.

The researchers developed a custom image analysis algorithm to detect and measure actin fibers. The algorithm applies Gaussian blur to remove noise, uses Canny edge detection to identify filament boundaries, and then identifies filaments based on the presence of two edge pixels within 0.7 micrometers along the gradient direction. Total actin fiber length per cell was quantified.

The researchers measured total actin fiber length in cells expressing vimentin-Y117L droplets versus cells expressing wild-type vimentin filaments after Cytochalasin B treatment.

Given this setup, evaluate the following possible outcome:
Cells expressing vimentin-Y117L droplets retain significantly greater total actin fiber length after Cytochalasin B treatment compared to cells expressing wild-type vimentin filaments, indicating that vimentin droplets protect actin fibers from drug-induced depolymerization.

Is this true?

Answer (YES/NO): YES